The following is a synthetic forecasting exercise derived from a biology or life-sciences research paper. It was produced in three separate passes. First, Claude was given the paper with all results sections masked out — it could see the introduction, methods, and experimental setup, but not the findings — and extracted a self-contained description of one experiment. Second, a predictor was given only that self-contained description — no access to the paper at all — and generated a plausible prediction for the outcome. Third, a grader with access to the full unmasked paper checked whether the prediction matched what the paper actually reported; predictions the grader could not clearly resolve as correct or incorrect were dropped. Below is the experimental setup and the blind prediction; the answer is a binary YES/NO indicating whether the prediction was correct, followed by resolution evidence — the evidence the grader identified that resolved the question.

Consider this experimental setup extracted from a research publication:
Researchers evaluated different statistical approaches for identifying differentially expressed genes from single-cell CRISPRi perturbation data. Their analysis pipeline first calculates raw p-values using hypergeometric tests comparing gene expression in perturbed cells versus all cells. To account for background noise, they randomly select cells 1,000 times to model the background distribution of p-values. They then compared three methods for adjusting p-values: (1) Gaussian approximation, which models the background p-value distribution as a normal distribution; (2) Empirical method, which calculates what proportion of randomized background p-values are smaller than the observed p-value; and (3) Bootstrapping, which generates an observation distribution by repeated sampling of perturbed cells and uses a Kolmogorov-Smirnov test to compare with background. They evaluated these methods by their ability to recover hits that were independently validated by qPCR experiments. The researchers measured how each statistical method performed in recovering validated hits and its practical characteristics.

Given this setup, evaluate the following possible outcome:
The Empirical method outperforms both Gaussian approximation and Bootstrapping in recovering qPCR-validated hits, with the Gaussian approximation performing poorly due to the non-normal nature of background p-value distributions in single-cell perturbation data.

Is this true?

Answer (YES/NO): NO